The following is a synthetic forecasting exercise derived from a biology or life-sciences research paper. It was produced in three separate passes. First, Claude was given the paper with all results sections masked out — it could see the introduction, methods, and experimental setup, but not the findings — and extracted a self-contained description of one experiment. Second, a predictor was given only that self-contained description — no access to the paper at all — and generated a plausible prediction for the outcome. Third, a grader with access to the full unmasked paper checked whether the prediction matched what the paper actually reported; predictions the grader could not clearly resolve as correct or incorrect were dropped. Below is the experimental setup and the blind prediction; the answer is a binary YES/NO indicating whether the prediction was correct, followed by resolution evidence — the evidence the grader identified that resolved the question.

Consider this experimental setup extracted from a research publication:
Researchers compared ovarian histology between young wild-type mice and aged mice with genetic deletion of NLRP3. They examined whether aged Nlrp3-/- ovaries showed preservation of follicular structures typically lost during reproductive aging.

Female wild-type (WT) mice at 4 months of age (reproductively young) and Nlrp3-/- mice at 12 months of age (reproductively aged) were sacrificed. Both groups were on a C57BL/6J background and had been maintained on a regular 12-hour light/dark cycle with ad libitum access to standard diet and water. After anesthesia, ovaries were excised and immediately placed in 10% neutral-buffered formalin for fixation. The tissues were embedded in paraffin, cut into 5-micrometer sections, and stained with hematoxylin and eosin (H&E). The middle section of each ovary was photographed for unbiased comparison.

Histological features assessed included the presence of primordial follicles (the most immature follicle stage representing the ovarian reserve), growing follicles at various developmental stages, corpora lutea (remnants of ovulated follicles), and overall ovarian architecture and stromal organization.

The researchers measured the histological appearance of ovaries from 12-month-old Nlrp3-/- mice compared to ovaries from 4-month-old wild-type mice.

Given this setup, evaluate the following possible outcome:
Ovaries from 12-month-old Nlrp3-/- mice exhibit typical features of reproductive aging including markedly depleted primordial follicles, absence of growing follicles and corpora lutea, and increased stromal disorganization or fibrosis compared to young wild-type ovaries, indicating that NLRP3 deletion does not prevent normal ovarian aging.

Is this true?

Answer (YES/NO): NO